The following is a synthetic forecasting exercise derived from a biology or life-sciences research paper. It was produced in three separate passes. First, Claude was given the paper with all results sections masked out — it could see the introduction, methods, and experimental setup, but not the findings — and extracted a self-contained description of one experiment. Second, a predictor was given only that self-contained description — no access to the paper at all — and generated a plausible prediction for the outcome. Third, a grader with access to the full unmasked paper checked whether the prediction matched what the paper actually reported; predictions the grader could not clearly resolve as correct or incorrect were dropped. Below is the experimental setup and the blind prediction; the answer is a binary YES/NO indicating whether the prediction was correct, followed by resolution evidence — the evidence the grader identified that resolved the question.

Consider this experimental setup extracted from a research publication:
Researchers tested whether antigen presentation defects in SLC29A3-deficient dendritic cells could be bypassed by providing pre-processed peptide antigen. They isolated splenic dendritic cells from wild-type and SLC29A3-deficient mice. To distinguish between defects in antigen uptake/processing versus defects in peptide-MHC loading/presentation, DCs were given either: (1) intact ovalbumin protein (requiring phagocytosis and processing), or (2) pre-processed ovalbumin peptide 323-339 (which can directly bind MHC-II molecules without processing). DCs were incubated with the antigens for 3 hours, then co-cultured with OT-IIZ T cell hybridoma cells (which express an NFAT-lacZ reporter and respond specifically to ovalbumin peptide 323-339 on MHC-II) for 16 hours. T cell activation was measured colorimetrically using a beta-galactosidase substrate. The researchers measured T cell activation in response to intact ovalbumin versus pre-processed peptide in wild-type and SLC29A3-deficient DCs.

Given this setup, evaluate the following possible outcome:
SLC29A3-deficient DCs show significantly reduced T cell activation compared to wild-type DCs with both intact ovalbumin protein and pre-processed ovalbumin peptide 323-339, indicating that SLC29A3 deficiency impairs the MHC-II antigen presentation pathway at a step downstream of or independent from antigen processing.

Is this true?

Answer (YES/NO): NO